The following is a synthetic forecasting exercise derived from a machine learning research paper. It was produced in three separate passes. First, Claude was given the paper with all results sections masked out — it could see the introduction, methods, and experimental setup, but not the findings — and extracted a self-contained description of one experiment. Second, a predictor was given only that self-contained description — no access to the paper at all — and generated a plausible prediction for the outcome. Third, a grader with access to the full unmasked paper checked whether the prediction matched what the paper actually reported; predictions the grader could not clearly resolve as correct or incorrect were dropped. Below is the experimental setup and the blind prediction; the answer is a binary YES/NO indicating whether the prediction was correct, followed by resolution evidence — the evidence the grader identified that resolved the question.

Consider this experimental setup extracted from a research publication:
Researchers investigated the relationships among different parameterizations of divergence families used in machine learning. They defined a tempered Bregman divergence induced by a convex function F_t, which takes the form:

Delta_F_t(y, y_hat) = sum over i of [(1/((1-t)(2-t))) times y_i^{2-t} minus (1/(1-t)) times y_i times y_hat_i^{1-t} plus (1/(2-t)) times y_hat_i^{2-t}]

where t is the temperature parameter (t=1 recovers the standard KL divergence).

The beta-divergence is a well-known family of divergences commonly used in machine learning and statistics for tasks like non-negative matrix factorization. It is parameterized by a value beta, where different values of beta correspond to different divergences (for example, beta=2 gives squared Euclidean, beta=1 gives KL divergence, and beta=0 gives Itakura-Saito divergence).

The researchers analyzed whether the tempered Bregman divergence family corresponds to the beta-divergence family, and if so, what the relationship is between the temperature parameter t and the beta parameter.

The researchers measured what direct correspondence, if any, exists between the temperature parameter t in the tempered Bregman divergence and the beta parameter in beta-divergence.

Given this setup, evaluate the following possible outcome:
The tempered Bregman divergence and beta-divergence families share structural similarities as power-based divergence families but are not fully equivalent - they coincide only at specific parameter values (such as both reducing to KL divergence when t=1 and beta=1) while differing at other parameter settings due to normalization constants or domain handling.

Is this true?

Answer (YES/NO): NO